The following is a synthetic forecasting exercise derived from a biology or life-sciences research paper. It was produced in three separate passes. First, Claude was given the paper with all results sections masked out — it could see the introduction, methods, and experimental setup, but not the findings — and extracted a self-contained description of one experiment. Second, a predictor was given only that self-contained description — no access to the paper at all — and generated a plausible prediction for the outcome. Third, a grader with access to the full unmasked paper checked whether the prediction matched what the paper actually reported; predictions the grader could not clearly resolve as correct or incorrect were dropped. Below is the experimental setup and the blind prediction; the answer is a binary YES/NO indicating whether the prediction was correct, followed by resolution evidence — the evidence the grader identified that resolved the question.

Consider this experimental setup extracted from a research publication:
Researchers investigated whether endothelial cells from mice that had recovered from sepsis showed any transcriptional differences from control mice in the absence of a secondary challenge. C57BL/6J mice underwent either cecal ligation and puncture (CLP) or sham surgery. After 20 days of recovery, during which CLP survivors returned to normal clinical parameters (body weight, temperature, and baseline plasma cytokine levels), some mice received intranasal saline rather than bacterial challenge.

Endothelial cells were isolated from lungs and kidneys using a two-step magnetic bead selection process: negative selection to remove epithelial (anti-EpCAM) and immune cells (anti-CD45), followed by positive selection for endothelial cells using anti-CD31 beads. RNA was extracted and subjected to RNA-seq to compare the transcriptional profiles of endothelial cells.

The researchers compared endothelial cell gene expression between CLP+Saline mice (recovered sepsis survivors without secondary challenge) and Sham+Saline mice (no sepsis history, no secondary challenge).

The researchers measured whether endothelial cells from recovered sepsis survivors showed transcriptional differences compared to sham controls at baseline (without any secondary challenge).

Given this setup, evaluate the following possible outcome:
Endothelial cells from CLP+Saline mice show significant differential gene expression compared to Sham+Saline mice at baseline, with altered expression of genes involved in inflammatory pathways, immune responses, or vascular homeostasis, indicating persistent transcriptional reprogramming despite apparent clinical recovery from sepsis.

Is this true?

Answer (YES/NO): NO